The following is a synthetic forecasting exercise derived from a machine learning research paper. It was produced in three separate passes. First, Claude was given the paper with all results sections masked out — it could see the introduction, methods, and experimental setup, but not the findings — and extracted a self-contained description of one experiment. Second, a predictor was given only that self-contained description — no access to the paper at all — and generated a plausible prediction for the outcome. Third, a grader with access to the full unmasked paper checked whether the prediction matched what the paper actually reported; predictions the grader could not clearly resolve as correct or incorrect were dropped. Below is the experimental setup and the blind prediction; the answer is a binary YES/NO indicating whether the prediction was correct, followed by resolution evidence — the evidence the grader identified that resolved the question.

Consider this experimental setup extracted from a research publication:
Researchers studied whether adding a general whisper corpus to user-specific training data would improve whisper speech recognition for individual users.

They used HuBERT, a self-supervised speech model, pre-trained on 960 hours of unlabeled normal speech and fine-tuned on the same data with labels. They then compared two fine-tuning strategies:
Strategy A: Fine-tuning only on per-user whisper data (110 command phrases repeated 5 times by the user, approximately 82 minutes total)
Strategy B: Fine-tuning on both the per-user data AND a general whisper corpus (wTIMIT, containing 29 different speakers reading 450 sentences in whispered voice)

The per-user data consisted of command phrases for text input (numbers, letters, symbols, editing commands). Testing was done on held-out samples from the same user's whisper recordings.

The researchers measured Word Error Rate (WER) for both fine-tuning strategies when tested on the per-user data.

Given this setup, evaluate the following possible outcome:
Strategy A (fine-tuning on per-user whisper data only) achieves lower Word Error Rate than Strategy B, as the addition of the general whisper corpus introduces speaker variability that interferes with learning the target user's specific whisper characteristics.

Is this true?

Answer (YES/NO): NO